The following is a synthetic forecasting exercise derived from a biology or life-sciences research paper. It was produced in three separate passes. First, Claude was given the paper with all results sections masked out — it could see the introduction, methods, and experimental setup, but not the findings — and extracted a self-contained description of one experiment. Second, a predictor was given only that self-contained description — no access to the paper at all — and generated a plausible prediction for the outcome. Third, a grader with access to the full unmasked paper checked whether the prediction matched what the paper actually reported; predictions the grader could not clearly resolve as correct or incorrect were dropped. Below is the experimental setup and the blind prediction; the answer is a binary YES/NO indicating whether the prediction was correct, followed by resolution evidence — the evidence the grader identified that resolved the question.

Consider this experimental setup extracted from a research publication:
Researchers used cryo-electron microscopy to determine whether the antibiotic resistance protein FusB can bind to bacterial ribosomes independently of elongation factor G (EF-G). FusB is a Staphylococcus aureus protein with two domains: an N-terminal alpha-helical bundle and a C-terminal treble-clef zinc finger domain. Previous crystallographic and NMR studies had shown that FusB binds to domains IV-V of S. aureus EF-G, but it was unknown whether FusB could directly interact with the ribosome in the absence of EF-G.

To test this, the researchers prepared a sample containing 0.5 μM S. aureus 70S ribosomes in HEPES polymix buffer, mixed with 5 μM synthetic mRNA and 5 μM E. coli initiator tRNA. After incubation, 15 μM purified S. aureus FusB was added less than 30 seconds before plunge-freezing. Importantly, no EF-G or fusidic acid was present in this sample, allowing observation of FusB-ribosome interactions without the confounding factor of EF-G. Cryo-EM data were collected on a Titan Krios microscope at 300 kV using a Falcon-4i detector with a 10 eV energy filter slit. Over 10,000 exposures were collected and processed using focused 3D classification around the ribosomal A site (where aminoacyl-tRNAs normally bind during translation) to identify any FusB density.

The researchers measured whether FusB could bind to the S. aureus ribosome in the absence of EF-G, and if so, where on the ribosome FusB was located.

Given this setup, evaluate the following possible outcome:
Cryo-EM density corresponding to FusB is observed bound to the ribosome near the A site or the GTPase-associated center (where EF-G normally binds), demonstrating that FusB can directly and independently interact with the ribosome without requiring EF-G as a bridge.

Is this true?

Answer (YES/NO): YES